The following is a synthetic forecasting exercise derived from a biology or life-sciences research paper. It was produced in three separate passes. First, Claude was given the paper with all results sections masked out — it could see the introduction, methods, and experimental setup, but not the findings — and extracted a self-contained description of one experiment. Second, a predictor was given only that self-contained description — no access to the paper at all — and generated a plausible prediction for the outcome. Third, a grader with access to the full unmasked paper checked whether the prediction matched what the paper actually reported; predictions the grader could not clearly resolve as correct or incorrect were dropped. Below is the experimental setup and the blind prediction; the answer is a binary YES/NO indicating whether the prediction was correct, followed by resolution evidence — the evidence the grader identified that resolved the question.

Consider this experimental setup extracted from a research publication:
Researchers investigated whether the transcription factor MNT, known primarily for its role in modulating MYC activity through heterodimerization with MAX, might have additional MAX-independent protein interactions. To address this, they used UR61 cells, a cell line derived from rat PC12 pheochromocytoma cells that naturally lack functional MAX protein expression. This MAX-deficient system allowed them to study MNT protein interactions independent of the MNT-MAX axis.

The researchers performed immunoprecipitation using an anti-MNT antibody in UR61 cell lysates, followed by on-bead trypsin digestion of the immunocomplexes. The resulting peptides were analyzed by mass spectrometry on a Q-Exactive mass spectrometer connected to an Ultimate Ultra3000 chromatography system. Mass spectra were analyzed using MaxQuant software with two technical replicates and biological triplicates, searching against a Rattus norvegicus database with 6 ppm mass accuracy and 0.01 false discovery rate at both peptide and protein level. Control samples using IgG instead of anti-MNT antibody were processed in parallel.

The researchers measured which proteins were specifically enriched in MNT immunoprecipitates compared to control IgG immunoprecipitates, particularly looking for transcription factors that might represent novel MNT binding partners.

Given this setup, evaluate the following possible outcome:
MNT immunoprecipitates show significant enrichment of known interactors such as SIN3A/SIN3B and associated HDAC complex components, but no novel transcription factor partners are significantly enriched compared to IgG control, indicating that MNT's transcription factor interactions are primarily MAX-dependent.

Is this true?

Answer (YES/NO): NO